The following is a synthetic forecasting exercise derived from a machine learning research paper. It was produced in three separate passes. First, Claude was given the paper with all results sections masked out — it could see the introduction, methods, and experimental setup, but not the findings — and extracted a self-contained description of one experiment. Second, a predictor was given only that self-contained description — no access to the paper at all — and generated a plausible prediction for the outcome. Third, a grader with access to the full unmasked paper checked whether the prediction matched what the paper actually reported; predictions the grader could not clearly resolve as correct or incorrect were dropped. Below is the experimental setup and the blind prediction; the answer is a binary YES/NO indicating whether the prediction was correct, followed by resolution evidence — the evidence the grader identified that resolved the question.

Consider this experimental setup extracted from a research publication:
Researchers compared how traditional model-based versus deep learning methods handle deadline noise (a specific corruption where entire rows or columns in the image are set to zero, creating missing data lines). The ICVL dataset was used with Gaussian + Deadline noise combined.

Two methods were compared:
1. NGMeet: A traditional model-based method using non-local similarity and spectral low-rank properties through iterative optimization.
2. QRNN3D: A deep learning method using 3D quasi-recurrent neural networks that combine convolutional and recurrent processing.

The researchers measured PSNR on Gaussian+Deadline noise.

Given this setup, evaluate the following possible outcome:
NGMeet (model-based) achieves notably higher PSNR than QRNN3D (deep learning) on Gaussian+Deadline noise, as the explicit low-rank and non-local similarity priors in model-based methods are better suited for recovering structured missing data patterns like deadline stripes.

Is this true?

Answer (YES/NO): NO